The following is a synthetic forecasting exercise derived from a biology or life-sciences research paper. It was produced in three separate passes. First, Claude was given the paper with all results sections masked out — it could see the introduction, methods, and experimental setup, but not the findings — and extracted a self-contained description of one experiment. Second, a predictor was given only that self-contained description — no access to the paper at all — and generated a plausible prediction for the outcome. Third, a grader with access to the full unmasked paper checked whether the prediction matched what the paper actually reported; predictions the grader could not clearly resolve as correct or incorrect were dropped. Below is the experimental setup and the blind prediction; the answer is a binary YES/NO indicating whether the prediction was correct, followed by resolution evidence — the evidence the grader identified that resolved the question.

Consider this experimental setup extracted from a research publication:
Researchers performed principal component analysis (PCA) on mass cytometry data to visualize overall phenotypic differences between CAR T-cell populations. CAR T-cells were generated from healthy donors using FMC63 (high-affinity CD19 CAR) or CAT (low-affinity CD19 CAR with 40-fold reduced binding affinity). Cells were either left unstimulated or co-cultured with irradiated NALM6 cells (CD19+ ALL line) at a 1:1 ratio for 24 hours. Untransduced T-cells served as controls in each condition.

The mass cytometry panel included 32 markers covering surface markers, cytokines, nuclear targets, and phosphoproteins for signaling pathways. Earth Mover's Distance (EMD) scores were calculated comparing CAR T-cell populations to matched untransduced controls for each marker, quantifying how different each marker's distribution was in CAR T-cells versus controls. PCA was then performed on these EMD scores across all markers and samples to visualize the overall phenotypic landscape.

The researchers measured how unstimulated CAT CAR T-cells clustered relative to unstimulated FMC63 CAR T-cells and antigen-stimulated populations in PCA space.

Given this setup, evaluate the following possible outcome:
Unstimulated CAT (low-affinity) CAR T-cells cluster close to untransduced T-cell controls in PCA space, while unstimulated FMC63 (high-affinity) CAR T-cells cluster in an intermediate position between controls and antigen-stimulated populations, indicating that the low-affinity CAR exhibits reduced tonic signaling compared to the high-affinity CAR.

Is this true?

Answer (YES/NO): NO